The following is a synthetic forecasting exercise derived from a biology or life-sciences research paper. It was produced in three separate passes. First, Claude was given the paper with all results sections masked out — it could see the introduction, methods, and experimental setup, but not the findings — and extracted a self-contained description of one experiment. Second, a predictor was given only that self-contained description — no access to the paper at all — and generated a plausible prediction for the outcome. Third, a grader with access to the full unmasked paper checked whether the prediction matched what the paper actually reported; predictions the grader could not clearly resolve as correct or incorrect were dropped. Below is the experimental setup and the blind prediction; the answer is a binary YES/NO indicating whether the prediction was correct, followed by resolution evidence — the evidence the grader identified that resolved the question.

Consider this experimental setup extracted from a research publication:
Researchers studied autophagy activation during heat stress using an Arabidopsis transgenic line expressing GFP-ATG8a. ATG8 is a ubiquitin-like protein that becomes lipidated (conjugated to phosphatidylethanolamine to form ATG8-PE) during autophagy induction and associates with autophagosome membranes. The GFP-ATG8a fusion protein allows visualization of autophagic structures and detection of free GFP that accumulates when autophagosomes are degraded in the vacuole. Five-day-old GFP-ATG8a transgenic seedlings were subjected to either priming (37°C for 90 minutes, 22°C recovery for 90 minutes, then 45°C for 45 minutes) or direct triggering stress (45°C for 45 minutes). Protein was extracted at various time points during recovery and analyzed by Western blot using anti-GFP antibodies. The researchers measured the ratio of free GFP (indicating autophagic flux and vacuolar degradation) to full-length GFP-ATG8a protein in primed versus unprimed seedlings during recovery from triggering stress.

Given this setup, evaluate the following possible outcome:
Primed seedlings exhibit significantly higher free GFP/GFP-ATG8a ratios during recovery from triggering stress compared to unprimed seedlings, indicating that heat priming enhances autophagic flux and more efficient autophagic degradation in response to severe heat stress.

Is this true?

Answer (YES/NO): NO